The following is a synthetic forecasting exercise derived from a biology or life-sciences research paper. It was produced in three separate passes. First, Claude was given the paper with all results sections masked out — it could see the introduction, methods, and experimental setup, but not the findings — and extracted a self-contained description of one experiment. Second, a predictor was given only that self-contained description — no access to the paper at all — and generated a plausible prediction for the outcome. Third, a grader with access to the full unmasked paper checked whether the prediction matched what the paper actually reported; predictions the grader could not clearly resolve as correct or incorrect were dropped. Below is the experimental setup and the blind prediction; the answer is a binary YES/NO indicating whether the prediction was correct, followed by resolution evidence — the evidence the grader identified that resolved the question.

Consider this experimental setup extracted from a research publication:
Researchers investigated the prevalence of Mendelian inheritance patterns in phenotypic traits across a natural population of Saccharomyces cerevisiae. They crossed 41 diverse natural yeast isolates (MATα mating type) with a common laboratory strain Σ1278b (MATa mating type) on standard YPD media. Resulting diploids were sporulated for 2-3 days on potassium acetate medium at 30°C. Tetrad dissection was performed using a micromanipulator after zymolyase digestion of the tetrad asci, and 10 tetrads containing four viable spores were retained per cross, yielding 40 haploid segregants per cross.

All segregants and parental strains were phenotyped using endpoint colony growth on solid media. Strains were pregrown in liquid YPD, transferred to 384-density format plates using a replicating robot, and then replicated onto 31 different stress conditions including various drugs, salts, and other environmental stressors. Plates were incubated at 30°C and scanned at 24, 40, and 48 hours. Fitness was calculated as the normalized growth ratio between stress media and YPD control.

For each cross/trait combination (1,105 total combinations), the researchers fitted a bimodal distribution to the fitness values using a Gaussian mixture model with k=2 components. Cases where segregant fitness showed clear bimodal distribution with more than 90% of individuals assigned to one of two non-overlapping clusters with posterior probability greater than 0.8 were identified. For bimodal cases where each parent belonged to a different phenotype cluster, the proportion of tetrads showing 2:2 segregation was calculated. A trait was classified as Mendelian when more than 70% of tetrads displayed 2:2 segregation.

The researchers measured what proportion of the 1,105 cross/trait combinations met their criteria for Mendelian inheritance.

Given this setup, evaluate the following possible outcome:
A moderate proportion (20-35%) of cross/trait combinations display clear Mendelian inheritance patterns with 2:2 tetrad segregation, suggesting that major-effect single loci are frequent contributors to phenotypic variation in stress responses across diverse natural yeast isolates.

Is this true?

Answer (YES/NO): NO